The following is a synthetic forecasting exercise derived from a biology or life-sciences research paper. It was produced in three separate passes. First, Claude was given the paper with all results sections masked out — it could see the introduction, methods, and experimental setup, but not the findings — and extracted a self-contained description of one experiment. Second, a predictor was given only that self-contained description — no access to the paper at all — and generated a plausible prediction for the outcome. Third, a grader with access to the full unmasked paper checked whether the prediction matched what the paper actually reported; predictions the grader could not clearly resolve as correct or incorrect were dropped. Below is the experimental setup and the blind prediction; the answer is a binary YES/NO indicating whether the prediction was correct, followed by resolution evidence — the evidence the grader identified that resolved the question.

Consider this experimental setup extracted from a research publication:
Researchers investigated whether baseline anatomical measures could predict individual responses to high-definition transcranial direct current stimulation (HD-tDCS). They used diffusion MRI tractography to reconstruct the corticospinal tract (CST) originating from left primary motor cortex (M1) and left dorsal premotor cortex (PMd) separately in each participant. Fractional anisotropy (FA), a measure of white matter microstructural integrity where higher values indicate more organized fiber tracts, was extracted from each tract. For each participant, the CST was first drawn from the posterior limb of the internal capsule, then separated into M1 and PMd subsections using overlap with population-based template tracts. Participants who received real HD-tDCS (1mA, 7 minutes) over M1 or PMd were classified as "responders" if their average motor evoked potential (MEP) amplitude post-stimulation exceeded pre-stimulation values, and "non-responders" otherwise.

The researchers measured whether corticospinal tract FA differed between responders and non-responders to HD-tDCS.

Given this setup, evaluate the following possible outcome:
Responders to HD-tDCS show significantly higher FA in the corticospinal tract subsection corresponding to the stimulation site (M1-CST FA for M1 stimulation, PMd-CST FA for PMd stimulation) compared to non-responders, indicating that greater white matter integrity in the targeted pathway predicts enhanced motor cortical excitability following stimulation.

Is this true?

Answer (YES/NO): NO